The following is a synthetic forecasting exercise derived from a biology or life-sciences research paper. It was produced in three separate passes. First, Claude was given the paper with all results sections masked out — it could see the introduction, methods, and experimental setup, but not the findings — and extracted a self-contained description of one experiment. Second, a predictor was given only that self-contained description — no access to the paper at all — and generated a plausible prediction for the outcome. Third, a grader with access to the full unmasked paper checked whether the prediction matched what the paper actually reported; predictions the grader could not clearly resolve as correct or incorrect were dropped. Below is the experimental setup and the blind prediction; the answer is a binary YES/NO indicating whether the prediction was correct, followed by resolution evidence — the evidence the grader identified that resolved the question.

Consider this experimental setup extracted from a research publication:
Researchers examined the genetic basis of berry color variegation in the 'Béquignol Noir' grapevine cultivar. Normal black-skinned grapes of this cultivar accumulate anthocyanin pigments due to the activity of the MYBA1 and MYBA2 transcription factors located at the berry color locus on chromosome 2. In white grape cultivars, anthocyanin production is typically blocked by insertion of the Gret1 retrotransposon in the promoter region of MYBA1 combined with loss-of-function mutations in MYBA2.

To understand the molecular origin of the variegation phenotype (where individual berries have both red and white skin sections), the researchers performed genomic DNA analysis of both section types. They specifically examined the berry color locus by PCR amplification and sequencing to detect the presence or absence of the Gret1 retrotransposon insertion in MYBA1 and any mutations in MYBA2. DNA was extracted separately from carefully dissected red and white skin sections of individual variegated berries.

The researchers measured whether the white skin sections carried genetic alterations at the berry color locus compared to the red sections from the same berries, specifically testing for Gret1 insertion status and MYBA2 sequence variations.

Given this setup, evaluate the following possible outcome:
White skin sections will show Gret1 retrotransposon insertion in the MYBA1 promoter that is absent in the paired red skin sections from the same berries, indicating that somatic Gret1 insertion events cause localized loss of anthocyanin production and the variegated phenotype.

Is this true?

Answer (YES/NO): NO